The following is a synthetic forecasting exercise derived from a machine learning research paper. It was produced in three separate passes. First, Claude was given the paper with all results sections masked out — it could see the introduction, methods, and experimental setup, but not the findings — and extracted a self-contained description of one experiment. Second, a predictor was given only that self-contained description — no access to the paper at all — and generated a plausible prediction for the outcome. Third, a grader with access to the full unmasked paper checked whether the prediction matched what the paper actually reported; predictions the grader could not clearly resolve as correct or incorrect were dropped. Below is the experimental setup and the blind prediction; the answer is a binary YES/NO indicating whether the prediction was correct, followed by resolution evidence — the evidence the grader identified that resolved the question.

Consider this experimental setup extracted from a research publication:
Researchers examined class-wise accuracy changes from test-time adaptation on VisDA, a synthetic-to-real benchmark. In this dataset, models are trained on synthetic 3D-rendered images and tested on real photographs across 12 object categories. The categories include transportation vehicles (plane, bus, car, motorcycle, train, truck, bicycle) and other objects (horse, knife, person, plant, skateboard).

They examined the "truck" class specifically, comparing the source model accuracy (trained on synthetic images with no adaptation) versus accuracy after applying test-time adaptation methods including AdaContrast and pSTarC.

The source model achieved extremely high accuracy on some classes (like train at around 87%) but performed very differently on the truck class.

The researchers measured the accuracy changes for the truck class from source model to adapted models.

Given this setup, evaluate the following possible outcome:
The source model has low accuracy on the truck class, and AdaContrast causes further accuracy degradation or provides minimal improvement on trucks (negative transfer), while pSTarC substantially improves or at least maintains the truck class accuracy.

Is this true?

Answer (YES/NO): NO